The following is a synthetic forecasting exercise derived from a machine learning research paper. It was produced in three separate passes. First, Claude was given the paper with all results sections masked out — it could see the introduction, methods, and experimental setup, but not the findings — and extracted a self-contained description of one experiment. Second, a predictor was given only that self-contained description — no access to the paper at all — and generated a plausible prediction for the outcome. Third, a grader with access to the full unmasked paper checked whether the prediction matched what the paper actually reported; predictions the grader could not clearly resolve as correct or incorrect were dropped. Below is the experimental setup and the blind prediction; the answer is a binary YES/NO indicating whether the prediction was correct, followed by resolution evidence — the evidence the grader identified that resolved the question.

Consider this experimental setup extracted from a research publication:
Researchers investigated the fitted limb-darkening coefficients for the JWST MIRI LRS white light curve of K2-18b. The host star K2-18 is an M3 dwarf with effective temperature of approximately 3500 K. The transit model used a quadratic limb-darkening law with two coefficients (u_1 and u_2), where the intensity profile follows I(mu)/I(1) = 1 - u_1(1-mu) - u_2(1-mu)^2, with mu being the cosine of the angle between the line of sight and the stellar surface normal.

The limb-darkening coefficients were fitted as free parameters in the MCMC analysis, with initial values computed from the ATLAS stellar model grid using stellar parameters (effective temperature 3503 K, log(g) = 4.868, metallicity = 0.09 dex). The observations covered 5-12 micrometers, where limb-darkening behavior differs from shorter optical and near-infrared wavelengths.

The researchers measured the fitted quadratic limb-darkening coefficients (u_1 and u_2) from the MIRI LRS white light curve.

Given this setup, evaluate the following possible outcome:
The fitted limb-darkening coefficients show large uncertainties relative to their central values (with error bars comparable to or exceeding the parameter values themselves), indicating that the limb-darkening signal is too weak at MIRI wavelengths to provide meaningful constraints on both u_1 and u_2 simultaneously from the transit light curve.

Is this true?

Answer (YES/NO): YES